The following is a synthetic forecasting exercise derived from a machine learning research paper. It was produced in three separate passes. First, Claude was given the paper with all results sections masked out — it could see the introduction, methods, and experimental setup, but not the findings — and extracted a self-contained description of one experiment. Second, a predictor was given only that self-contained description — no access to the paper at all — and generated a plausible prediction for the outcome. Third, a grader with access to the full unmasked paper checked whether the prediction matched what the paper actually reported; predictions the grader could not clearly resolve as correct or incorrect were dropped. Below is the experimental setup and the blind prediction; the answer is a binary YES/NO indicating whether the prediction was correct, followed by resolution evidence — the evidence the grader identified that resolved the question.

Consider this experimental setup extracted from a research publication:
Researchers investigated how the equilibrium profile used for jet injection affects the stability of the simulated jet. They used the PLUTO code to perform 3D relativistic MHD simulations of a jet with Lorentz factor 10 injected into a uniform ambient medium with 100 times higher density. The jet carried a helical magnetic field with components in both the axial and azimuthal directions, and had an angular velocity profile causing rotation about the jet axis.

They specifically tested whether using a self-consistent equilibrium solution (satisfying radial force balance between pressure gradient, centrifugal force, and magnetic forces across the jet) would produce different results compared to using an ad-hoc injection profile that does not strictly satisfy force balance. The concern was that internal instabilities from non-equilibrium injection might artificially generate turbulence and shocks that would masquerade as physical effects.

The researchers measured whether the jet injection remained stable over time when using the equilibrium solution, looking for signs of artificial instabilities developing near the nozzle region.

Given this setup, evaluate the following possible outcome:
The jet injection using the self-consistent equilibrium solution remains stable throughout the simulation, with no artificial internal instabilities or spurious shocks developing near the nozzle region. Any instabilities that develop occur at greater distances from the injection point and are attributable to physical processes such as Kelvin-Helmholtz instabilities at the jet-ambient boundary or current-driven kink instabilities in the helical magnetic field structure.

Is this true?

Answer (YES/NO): YES